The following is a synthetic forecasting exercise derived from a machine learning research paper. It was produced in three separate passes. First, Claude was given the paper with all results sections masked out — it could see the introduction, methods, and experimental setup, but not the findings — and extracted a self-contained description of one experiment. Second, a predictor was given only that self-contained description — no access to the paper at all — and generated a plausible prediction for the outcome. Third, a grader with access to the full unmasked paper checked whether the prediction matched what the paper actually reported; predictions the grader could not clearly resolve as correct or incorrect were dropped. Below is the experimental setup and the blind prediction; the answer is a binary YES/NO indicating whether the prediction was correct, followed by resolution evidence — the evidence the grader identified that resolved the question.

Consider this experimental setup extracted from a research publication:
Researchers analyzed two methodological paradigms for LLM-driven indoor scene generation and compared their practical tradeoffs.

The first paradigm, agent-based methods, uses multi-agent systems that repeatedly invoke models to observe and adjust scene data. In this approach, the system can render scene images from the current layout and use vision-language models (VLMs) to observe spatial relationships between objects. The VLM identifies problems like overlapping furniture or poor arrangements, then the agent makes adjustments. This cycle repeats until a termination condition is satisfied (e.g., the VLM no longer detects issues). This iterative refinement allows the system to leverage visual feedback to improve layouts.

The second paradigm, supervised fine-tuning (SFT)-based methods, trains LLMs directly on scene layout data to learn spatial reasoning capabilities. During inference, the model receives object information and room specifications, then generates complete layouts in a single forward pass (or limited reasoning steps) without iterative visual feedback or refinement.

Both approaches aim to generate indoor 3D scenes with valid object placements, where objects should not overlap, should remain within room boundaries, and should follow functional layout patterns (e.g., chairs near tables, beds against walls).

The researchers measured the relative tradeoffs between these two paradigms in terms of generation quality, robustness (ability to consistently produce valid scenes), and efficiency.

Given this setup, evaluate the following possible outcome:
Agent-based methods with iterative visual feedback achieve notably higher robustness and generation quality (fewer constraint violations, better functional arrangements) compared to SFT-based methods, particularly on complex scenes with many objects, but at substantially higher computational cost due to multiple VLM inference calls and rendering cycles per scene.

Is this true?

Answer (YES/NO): NO